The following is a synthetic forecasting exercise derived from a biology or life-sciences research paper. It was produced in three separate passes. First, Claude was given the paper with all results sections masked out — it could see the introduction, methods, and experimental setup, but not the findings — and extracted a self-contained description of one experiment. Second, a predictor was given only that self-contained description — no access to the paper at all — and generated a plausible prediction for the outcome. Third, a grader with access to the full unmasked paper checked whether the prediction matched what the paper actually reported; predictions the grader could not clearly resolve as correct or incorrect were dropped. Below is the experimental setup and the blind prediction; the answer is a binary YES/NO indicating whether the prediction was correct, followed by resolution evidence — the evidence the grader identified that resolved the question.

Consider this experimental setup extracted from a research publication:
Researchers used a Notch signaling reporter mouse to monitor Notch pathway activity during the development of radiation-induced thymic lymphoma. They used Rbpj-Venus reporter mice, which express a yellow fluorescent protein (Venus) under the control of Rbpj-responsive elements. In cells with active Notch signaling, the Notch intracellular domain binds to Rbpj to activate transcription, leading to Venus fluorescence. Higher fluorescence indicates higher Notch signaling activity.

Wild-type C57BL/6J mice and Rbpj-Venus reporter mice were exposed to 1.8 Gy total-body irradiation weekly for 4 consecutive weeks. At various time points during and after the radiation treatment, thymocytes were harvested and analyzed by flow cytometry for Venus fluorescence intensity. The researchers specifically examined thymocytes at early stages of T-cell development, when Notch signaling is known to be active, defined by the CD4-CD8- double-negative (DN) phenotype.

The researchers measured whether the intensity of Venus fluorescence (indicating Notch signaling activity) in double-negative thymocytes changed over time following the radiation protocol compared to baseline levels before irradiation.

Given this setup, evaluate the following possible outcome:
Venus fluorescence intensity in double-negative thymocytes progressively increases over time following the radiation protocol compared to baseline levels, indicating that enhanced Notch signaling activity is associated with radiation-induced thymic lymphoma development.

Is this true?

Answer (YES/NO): NO